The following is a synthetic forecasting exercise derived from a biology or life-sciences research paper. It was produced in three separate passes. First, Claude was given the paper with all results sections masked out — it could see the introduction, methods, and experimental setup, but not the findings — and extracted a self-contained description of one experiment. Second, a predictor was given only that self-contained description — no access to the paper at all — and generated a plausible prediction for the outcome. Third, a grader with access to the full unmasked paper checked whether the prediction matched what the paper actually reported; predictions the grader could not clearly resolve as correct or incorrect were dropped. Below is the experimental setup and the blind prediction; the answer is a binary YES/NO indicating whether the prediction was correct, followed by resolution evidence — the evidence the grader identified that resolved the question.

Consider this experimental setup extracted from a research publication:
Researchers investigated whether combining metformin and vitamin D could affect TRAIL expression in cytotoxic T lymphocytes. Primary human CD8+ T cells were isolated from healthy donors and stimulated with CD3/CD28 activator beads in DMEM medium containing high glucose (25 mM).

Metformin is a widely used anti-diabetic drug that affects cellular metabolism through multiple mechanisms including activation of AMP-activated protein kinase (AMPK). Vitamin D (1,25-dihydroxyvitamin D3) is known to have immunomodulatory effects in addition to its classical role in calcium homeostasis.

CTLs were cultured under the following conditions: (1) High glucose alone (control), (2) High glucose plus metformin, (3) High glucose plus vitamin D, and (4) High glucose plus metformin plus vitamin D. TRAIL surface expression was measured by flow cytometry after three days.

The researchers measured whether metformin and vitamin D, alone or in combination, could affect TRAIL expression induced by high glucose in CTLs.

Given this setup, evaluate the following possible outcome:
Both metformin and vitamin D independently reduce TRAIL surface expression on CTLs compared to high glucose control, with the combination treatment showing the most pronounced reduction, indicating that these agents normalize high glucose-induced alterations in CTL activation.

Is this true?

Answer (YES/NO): YES